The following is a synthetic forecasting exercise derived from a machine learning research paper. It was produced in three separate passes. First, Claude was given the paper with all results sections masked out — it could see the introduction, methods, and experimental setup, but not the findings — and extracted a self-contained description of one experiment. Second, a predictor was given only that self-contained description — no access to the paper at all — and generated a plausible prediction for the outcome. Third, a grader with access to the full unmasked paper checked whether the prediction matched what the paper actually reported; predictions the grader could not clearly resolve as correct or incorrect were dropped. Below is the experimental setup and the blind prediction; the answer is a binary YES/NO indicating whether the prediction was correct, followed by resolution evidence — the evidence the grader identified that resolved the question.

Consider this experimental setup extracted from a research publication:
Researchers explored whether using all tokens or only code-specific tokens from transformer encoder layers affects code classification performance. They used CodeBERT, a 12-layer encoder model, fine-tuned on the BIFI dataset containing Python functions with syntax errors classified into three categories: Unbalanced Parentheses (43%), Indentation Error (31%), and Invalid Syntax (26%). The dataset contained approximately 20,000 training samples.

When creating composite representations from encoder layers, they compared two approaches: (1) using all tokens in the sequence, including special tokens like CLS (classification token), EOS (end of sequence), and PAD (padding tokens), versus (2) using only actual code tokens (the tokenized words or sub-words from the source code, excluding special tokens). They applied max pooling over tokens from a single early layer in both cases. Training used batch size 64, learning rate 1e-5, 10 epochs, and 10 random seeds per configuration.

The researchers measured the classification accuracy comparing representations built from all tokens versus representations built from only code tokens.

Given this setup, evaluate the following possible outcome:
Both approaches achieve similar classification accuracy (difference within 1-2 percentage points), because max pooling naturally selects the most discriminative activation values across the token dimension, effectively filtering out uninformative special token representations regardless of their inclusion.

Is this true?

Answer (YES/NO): YES